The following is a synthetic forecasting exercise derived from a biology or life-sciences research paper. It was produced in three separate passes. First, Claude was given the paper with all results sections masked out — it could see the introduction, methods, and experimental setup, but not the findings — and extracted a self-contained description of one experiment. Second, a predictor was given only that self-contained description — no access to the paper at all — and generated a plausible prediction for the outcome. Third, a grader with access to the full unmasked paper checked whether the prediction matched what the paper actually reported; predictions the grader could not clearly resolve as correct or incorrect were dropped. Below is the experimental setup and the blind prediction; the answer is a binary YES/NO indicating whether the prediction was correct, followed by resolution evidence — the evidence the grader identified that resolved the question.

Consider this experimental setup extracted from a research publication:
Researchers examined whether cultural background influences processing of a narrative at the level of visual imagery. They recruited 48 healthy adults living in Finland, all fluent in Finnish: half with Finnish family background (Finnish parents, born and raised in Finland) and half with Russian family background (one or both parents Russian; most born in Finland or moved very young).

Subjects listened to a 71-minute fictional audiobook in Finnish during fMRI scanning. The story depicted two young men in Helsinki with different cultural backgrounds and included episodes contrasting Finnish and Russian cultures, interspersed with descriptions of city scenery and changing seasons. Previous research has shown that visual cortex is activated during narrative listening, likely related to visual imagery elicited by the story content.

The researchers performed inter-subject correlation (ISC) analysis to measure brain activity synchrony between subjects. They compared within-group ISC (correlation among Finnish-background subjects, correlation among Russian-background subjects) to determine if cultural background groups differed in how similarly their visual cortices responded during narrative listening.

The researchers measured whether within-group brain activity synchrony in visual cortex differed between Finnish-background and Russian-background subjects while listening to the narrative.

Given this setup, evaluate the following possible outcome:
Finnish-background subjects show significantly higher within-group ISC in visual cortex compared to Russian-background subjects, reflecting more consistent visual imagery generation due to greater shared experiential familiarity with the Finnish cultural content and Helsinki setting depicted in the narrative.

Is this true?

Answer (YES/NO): NO